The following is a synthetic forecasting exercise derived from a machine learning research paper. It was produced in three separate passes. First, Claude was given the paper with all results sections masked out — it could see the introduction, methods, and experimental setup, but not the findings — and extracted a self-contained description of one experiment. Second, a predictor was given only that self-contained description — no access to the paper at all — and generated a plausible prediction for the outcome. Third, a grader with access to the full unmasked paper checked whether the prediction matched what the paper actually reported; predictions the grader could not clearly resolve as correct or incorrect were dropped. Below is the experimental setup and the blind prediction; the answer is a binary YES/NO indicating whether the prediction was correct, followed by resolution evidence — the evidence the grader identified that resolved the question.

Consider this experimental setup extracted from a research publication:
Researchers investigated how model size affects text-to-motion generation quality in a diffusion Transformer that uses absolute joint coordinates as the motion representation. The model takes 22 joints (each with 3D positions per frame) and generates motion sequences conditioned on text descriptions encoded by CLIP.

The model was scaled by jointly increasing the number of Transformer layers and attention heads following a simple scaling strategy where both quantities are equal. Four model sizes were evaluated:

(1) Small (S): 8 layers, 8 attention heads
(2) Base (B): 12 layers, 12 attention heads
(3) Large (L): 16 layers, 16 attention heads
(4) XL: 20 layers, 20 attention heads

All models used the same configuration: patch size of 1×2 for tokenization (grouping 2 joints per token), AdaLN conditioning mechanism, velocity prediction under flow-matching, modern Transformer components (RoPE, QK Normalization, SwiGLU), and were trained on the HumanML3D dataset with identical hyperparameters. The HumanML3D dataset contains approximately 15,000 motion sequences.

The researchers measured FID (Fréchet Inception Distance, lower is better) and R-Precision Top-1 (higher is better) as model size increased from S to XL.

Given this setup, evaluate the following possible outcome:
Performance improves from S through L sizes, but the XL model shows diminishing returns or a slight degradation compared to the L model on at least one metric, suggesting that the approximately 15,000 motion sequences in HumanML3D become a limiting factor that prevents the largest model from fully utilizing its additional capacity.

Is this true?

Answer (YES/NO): NO